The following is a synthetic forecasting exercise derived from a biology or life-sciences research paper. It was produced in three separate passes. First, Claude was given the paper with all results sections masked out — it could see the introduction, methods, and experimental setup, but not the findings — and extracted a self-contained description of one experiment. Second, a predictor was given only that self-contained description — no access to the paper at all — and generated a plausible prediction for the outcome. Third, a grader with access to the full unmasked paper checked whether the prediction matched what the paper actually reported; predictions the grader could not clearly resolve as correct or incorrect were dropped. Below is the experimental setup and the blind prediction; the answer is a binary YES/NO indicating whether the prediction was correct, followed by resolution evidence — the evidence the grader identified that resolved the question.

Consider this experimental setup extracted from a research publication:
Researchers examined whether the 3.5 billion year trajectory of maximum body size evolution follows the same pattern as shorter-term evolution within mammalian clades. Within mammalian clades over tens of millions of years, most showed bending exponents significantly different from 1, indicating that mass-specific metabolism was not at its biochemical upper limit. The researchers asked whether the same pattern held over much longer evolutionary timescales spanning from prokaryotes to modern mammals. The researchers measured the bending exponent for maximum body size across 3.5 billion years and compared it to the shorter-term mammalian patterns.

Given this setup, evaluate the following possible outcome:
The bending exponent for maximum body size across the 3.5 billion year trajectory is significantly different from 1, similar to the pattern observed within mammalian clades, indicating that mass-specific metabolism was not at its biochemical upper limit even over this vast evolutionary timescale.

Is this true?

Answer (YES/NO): NO